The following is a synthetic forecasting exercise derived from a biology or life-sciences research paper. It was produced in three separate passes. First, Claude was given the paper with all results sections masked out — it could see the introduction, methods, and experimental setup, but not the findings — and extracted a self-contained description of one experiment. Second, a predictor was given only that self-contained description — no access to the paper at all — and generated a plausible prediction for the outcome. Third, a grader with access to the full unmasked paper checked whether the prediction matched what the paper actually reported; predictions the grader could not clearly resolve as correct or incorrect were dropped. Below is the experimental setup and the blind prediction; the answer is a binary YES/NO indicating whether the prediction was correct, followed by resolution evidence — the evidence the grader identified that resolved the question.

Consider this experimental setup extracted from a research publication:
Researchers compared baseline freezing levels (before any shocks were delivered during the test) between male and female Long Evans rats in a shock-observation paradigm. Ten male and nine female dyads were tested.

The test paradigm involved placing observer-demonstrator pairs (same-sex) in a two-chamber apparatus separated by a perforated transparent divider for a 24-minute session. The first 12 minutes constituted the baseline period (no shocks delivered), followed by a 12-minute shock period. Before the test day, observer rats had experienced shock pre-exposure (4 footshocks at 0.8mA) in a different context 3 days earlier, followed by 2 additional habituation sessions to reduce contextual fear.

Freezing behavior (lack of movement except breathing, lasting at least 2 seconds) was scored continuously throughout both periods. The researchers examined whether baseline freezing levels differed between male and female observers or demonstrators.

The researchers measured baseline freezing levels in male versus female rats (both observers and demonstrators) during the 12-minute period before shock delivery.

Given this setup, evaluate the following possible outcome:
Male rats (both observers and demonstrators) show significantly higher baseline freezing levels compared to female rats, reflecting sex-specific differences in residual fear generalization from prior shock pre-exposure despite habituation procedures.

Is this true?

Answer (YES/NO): NO